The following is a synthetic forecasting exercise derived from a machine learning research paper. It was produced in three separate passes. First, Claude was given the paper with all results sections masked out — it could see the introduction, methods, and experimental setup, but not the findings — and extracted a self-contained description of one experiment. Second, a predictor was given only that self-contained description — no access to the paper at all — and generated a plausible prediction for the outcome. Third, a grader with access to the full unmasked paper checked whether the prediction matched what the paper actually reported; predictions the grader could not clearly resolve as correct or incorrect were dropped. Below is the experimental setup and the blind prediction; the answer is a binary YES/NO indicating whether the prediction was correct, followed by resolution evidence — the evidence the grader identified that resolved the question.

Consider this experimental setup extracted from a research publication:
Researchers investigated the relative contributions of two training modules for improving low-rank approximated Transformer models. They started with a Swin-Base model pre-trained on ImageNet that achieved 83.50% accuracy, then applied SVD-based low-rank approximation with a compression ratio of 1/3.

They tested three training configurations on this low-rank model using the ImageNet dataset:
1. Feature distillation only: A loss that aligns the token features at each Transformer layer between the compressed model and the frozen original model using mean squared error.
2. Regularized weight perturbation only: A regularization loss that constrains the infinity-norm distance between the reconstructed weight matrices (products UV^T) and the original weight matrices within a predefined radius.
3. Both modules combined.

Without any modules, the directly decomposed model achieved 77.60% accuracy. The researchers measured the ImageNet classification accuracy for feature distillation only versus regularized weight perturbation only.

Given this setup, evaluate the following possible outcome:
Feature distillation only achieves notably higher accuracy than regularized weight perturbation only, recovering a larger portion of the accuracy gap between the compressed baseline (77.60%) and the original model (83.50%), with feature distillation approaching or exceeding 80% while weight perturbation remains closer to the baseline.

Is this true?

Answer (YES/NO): NO